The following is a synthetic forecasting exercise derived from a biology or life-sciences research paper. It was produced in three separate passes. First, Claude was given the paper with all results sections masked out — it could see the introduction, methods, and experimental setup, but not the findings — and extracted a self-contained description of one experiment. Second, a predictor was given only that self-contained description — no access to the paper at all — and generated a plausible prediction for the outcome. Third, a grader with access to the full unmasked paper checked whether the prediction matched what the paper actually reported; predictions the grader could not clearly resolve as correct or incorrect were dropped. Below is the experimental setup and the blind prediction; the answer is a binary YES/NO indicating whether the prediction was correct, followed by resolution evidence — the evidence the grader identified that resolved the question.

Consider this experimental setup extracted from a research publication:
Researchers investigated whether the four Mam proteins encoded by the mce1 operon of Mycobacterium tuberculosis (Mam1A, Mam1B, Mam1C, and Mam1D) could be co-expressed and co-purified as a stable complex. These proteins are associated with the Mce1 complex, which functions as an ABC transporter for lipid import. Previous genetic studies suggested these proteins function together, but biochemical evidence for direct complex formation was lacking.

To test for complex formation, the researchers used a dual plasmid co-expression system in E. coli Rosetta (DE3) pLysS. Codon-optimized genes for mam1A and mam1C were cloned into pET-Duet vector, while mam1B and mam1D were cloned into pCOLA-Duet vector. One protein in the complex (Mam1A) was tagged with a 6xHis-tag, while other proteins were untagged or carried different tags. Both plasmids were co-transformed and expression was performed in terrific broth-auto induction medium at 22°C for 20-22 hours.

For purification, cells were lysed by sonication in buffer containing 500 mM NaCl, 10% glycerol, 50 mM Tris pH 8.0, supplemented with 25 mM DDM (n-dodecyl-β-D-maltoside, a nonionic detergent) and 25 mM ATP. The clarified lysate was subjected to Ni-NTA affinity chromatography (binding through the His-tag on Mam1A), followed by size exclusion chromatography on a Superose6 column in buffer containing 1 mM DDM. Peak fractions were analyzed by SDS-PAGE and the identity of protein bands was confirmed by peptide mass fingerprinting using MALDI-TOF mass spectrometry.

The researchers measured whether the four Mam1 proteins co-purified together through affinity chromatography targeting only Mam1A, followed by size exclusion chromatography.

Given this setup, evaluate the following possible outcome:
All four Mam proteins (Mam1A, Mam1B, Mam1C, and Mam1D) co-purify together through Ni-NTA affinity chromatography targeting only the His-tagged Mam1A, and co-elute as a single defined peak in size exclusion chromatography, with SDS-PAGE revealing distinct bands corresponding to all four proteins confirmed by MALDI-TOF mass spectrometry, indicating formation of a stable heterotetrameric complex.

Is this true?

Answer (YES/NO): NO